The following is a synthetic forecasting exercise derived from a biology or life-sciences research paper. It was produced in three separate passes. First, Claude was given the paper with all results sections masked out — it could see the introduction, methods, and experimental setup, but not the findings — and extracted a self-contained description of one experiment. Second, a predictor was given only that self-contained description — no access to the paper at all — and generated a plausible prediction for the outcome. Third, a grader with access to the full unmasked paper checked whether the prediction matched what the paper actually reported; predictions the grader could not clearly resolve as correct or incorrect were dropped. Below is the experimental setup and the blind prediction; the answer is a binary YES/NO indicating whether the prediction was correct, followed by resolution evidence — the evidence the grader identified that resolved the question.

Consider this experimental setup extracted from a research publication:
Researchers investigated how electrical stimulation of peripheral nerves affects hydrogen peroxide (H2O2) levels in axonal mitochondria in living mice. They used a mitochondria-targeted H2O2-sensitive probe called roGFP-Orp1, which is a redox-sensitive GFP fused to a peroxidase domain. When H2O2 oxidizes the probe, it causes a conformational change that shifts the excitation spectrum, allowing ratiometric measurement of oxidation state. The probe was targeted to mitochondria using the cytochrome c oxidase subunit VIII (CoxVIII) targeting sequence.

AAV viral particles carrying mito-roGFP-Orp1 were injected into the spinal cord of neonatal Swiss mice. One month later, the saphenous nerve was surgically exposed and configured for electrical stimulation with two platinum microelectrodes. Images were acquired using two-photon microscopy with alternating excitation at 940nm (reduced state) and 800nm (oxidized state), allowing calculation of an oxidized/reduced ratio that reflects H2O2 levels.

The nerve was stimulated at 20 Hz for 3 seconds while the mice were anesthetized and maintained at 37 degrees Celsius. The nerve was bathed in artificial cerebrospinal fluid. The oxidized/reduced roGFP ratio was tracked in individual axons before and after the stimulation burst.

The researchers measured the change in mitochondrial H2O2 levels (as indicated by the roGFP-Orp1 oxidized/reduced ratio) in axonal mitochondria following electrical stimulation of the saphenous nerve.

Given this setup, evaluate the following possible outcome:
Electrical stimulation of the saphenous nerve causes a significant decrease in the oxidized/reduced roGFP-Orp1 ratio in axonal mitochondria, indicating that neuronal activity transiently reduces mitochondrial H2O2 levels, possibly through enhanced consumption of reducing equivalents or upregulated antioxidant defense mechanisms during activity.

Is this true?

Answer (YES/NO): NO